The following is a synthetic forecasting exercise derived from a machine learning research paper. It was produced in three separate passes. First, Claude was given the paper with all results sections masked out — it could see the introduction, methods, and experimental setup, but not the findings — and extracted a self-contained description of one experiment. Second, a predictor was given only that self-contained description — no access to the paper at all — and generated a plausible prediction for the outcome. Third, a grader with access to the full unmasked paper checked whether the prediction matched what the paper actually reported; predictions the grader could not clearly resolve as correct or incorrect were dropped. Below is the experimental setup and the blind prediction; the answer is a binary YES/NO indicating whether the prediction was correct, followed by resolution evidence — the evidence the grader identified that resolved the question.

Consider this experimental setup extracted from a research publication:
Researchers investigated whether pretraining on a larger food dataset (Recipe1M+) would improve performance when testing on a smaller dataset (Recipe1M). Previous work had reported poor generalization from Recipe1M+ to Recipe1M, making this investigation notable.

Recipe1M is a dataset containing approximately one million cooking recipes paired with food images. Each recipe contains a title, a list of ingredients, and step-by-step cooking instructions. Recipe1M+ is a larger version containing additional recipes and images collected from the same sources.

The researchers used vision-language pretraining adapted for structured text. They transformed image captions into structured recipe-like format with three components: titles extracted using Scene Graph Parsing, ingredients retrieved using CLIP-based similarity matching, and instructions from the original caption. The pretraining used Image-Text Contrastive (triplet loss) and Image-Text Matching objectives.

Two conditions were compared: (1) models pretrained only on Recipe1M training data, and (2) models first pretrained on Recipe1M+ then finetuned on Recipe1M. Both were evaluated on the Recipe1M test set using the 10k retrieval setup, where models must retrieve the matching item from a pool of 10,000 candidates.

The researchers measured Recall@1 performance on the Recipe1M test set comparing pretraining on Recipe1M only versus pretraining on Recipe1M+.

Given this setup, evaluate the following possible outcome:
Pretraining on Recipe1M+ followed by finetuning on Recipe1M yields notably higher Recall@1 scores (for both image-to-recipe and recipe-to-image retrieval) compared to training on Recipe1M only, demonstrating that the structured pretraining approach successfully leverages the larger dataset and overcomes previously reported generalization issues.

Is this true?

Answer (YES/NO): YES